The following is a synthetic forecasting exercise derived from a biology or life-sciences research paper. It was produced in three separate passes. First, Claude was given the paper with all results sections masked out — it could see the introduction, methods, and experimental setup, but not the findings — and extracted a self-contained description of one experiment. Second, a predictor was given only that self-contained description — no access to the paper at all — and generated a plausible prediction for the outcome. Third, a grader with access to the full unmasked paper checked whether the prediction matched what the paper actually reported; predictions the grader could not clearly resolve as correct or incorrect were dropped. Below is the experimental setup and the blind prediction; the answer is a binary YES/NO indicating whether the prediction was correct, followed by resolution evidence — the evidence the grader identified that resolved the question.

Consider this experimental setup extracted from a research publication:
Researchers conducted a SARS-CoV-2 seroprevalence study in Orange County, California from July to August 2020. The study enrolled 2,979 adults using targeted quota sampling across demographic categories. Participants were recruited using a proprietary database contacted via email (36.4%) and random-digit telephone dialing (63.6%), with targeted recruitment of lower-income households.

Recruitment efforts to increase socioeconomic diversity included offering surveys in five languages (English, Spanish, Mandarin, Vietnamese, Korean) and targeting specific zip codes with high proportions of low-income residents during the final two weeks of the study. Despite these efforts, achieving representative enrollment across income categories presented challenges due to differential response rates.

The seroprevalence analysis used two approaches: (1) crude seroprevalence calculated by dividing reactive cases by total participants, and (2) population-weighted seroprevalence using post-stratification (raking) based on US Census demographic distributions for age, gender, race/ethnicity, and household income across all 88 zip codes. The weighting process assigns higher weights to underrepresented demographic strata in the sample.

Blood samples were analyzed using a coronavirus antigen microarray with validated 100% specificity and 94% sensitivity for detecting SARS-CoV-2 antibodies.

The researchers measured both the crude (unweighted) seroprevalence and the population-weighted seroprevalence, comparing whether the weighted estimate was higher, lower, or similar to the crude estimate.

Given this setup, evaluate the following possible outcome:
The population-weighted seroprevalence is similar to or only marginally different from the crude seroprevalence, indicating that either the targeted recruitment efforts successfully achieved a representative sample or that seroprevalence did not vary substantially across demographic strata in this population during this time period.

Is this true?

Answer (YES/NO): YES